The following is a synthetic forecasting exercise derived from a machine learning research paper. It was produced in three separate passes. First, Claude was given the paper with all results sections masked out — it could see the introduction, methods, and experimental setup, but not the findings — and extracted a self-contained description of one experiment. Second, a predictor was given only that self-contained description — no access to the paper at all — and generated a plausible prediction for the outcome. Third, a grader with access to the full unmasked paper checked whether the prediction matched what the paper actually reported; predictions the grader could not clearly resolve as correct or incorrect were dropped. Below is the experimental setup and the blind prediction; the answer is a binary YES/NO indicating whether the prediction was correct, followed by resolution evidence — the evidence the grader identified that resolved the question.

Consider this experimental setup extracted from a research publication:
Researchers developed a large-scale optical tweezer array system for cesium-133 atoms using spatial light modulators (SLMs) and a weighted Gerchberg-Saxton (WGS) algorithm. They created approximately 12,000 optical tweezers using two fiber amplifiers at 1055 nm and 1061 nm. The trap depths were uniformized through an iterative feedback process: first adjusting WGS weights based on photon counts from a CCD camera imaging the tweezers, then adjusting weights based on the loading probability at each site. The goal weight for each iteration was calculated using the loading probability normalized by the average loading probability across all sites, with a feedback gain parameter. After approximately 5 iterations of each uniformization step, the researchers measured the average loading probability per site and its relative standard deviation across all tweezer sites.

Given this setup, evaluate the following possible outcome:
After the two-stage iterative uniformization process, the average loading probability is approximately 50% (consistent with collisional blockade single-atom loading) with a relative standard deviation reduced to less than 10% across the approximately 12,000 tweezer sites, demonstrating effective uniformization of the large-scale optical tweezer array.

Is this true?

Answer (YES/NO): YES